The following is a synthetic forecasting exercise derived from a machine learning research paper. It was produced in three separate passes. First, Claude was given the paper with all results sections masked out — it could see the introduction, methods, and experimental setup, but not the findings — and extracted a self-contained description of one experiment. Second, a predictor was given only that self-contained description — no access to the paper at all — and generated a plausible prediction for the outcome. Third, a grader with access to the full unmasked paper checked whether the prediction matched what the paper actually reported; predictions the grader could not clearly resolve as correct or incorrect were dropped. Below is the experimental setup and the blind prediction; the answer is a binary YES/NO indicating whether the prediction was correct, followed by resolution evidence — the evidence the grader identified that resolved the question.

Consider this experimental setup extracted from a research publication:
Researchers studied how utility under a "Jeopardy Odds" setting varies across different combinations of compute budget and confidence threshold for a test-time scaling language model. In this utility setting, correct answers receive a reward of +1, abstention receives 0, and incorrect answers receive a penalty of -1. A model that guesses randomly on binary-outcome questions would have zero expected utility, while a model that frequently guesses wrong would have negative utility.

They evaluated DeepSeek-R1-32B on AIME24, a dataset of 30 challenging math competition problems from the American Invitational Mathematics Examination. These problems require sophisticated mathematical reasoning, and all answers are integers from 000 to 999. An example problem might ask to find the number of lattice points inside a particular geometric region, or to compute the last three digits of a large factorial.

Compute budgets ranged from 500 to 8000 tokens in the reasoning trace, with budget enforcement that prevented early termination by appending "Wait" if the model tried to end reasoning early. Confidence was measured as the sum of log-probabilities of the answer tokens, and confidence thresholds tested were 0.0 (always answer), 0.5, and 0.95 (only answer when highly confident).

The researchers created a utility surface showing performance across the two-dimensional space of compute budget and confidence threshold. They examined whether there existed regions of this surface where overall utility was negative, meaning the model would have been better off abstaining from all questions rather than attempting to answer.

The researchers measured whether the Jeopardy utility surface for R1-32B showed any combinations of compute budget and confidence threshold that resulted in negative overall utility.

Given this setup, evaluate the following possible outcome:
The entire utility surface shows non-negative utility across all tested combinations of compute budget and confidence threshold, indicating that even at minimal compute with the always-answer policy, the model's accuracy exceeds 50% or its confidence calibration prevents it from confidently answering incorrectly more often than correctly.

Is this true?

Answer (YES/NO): NO